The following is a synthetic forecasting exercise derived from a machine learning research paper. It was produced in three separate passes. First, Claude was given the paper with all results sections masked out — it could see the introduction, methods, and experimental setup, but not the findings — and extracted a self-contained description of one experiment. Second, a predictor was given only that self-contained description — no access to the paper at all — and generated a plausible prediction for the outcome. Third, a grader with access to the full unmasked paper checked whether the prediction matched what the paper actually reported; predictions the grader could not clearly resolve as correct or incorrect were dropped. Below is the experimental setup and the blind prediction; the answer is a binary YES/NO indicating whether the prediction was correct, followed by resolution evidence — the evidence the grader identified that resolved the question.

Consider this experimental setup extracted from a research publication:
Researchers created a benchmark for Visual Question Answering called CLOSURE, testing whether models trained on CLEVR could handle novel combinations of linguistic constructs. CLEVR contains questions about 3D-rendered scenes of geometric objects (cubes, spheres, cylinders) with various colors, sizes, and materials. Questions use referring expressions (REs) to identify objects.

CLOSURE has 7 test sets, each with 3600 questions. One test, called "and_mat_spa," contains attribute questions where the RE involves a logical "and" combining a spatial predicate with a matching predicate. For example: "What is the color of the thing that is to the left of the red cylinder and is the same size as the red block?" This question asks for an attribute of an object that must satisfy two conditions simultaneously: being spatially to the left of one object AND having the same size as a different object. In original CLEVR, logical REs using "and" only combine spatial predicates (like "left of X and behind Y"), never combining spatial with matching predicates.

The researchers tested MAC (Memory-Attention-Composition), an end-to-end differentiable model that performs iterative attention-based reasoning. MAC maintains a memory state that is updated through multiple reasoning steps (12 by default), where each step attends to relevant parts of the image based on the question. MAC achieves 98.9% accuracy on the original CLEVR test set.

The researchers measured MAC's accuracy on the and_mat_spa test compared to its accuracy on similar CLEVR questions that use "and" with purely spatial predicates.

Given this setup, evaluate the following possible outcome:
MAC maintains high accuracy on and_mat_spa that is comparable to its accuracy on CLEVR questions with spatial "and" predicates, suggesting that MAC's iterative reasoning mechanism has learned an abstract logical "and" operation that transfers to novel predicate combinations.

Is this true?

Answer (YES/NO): NO